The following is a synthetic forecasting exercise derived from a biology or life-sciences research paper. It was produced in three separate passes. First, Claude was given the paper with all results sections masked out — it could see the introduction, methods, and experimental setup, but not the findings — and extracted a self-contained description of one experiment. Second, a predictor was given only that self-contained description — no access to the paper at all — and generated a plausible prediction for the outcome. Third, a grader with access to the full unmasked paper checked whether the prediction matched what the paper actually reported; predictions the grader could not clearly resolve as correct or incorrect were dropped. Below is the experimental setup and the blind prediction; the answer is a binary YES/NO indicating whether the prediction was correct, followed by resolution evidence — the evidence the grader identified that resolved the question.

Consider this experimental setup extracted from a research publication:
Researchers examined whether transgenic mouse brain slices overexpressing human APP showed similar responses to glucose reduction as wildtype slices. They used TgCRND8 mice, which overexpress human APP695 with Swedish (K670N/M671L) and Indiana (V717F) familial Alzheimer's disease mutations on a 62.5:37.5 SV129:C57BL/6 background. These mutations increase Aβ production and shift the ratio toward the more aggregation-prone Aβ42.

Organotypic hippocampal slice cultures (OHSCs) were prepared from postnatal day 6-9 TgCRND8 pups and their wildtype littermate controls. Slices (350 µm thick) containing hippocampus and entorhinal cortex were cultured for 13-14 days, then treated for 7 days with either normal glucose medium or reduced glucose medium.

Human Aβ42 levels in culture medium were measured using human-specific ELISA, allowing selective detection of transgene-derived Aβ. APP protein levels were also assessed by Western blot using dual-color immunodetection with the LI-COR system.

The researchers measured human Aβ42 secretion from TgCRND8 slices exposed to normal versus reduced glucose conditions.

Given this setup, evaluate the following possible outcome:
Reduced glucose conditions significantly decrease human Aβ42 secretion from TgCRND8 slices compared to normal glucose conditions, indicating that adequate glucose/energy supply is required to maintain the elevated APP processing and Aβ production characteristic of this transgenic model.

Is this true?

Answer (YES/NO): NO